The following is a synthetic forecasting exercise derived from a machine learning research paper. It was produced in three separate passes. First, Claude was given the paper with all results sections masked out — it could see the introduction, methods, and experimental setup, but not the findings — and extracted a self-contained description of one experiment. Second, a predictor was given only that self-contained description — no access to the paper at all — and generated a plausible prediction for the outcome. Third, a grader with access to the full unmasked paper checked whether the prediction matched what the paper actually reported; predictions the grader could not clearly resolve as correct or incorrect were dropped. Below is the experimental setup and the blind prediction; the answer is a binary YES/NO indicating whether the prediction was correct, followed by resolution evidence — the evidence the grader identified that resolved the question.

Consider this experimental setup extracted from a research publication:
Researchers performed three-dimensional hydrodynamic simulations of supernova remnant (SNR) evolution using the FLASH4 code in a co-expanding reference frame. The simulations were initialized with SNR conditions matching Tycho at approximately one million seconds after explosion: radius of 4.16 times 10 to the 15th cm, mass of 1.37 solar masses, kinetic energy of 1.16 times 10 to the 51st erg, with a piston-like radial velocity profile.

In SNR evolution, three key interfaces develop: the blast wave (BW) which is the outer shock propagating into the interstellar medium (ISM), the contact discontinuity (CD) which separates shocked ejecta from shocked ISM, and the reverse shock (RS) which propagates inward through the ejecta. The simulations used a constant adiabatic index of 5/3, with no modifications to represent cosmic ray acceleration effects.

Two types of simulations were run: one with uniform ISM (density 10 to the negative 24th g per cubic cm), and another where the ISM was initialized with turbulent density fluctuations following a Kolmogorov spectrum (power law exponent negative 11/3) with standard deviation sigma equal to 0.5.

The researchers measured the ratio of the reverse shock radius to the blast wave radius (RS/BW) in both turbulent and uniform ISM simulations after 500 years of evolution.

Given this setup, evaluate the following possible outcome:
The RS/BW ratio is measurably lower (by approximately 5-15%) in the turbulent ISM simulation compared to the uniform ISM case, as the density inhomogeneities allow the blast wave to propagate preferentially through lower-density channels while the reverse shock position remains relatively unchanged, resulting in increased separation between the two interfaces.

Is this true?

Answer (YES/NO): NO